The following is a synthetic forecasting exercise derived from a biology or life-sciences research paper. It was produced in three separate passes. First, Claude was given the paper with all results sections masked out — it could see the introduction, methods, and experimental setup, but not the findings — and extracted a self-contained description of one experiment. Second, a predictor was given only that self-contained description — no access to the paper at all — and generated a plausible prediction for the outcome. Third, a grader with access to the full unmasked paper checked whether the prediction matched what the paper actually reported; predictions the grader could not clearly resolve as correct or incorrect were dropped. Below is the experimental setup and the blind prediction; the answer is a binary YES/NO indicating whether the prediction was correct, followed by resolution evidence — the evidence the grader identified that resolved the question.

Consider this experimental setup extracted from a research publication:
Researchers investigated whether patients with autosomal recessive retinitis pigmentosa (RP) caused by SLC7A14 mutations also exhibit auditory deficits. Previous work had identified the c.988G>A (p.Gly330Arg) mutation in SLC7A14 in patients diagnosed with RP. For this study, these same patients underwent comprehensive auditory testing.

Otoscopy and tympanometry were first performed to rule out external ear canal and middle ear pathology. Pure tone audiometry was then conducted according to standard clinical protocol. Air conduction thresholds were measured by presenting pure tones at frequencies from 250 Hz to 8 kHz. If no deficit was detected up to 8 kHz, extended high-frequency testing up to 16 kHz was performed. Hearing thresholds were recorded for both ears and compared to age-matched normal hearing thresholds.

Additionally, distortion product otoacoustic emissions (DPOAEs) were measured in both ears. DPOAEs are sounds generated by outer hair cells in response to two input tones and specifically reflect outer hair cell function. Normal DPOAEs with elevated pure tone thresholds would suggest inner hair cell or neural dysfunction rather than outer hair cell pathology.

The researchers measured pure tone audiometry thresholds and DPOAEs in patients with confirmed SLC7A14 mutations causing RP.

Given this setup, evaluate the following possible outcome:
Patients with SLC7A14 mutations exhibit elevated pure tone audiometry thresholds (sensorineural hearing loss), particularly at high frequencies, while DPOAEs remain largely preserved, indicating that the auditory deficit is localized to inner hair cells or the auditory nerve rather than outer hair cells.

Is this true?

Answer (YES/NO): YES